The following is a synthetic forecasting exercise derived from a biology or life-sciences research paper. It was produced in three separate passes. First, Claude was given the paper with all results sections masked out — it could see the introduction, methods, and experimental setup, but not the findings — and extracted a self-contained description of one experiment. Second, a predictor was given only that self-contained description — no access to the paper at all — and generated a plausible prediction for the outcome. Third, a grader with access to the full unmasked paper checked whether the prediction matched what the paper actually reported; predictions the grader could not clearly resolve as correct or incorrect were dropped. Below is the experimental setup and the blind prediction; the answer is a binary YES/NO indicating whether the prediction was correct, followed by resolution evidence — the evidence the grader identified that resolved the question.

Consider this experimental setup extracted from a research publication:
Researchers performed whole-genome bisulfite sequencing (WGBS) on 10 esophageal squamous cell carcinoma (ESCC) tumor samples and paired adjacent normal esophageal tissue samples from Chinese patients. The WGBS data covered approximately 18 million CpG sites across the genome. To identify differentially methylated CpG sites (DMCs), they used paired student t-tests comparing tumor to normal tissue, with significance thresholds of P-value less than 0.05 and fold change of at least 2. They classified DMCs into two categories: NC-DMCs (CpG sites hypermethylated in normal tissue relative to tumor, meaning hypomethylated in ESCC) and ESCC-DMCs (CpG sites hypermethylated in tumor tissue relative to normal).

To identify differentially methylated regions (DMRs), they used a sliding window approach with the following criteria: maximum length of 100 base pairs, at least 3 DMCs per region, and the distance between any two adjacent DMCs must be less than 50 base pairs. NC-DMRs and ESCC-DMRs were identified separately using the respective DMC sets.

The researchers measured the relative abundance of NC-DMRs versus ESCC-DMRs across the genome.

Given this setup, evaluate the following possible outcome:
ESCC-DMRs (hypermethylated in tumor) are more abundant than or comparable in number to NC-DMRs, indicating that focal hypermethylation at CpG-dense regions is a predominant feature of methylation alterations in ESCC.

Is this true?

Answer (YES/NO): YES